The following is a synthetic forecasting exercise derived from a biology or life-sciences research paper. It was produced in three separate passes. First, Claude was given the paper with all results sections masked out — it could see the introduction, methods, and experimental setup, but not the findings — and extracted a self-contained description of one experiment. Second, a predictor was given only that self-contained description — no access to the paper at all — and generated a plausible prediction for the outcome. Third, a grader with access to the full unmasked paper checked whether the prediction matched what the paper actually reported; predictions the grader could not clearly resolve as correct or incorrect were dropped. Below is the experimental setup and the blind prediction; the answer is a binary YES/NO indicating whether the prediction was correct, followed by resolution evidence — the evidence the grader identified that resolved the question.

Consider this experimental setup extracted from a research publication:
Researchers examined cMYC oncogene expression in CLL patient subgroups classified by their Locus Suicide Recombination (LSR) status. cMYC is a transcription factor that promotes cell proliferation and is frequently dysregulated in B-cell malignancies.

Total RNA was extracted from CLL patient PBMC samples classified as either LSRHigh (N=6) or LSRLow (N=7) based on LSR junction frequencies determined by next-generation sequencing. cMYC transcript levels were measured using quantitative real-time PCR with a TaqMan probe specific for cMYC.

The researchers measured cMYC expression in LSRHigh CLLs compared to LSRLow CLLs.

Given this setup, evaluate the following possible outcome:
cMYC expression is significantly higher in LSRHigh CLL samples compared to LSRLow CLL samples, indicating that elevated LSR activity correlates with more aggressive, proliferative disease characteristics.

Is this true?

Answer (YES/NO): YES